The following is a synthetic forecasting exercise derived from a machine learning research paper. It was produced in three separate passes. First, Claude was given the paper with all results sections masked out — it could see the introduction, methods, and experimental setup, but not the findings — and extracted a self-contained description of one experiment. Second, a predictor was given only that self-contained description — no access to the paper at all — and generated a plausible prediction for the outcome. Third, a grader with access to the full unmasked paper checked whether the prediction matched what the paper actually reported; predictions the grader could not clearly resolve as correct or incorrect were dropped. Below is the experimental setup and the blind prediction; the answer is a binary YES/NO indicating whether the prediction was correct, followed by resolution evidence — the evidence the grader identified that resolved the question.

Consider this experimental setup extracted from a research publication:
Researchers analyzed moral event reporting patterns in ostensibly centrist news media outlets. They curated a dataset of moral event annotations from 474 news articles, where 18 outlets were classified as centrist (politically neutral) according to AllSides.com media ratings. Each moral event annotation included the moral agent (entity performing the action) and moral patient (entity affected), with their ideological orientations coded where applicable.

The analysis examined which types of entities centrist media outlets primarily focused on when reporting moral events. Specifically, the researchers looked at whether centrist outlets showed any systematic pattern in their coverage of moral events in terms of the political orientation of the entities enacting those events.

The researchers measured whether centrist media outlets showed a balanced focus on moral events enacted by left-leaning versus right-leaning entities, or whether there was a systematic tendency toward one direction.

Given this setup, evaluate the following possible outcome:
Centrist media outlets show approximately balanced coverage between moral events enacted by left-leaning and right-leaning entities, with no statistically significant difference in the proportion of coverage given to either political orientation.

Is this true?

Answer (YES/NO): NO